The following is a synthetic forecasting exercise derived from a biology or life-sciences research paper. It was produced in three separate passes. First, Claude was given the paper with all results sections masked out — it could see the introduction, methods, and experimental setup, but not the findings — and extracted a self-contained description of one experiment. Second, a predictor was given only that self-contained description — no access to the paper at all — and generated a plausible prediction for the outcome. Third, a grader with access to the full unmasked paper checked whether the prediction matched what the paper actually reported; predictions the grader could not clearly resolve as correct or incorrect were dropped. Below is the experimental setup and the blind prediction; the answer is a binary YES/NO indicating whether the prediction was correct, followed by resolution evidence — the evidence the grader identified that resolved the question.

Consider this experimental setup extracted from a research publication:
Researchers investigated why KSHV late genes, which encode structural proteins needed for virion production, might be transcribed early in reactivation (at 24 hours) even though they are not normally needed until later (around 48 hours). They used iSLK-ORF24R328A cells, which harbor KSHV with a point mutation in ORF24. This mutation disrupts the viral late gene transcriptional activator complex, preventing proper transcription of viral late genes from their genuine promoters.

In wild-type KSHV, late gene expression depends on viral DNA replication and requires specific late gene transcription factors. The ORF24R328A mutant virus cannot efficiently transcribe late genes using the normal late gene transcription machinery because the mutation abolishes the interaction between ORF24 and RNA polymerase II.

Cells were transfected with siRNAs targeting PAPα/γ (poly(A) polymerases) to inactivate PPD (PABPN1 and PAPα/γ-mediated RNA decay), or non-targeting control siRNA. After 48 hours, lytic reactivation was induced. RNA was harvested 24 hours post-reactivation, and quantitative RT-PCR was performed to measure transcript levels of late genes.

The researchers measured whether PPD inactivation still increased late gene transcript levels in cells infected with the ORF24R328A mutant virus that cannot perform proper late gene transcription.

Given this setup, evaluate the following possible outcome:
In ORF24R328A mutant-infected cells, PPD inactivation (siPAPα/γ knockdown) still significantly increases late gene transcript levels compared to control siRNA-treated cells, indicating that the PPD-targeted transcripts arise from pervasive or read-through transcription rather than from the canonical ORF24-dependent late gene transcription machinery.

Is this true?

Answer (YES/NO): YES